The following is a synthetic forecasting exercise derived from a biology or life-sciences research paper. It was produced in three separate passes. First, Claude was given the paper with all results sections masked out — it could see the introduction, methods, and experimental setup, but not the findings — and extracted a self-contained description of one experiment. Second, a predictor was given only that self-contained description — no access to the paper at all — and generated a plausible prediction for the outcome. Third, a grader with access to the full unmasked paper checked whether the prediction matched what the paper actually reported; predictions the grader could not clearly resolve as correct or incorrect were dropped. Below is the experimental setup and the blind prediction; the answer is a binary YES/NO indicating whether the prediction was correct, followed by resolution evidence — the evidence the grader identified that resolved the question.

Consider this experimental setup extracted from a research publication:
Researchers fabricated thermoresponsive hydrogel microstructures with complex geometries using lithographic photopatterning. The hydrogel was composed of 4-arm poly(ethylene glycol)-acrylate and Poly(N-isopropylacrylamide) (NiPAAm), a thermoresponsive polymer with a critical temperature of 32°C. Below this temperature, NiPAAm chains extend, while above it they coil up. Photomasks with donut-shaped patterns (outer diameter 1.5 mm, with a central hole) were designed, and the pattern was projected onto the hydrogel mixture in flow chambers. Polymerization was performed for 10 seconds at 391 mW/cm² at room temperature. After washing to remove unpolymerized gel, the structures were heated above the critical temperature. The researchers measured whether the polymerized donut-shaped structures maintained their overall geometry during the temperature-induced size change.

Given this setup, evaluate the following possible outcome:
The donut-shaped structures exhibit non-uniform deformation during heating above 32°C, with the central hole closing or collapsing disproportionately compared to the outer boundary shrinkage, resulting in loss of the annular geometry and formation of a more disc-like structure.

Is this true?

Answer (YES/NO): NO